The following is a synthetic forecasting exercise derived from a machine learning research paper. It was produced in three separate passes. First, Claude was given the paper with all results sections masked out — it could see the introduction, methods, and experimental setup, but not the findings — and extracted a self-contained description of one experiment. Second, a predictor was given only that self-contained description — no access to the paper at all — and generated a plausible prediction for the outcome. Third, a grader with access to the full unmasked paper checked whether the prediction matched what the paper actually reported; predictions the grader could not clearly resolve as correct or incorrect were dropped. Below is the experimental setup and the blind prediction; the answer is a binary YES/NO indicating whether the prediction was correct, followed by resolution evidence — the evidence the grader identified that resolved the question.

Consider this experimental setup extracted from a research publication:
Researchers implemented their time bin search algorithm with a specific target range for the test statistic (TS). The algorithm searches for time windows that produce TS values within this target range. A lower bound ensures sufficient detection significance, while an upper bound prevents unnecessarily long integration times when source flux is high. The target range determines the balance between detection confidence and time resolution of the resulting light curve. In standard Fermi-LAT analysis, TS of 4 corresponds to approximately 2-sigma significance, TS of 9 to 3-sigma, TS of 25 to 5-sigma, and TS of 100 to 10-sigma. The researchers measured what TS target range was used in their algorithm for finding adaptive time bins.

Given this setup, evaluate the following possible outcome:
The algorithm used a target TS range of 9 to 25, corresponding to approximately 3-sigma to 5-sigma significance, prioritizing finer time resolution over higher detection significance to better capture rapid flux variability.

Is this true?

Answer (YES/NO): NO